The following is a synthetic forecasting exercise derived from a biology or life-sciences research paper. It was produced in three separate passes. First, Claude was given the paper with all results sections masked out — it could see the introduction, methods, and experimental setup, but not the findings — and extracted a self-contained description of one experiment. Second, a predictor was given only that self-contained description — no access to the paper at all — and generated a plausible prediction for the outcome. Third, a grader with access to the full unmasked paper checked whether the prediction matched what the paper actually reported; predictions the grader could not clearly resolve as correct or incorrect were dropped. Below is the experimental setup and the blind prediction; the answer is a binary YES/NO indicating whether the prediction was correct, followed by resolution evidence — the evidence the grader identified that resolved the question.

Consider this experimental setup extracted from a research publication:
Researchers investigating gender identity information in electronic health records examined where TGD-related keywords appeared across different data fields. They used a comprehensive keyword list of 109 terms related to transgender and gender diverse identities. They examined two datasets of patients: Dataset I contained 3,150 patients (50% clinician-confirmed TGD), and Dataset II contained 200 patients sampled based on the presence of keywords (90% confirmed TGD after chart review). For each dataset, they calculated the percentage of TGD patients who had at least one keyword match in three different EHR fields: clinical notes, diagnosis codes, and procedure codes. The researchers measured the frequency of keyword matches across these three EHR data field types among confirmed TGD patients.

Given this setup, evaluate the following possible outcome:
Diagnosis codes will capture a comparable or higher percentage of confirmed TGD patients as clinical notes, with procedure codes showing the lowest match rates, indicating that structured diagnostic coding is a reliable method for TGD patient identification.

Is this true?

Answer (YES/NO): NO